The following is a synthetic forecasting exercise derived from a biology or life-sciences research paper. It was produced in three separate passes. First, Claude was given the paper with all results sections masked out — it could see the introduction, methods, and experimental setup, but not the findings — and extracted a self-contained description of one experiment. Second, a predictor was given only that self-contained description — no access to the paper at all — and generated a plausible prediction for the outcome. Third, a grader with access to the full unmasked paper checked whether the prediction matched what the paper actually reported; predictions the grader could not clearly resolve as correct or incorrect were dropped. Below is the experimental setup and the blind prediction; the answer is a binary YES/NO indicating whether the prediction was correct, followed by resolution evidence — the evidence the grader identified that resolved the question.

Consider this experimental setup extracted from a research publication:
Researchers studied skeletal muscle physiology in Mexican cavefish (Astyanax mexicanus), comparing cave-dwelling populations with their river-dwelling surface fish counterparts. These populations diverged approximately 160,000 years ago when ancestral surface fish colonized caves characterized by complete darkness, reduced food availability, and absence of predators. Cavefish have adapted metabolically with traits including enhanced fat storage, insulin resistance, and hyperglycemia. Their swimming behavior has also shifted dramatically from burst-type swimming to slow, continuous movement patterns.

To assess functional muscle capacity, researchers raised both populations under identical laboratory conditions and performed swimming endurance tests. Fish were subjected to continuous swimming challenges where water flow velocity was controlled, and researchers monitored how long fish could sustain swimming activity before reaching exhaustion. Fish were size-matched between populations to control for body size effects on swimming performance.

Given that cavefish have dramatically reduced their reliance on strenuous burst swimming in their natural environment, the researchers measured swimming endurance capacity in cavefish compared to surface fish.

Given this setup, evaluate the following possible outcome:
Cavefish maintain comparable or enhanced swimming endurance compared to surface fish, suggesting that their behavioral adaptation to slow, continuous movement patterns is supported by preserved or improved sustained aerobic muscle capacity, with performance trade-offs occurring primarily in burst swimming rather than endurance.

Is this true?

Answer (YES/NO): NO